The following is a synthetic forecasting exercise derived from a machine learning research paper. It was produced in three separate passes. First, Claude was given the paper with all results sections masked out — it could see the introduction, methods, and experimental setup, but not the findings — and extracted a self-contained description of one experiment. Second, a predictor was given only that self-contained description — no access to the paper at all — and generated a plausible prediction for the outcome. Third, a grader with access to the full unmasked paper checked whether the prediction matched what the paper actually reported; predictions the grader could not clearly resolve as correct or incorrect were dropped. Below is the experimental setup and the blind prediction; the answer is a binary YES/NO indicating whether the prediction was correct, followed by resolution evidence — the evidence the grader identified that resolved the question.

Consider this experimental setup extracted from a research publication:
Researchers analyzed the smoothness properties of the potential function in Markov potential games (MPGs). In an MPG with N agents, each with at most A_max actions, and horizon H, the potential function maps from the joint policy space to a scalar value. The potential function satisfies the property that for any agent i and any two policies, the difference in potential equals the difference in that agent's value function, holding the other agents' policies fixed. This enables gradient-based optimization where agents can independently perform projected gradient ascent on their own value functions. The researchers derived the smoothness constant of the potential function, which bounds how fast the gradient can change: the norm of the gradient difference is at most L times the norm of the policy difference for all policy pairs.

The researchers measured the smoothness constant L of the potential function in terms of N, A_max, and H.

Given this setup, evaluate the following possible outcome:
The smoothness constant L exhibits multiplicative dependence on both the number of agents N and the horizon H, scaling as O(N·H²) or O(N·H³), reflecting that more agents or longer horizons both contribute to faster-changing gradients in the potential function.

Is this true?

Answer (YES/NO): YES